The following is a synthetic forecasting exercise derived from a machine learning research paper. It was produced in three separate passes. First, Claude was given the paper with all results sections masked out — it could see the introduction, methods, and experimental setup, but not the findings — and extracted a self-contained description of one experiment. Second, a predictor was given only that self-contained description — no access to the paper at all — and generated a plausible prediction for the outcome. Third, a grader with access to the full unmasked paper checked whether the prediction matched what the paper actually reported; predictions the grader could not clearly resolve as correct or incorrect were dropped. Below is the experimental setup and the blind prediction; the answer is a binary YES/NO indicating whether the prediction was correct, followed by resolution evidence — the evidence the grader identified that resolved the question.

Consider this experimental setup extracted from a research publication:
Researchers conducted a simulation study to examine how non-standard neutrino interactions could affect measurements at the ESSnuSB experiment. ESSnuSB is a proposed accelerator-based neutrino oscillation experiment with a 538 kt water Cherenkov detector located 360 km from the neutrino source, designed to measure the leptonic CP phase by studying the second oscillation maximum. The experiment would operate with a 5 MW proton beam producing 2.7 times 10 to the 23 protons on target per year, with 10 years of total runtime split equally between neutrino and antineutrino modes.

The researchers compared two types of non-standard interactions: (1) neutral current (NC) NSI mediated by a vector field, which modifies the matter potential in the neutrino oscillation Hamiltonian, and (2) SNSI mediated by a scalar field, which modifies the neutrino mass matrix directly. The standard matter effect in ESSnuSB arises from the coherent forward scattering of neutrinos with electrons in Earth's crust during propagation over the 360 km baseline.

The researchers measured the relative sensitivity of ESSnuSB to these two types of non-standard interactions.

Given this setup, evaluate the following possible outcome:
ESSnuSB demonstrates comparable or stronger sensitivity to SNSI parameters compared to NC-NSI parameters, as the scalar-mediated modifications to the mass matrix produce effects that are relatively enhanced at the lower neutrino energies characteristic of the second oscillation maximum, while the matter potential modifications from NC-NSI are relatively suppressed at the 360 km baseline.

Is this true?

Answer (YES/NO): YES